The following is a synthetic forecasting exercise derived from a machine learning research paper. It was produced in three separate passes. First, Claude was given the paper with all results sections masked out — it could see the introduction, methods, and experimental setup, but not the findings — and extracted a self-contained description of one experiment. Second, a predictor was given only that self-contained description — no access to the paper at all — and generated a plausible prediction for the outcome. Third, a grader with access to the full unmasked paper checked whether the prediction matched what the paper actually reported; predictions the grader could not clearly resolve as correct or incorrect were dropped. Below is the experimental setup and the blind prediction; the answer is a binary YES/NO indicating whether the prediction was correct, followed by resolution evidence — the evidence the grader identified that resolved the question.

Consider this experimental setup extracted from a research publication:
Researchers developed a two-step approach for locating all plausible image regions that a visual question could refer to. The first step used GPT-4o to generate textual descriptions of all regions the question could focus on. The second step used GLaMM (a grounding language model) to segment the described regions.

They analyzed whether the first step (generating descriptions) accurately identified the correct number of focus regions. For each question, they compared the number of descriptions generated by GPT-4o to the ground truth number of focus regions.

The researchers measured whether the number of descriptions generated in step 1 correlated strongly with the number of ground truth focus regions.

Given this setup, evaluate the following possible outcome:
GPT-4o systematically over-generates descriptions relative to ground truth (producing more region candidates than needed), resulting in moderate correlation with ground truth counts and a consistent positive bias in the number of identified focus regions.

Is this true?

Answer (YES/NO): NO